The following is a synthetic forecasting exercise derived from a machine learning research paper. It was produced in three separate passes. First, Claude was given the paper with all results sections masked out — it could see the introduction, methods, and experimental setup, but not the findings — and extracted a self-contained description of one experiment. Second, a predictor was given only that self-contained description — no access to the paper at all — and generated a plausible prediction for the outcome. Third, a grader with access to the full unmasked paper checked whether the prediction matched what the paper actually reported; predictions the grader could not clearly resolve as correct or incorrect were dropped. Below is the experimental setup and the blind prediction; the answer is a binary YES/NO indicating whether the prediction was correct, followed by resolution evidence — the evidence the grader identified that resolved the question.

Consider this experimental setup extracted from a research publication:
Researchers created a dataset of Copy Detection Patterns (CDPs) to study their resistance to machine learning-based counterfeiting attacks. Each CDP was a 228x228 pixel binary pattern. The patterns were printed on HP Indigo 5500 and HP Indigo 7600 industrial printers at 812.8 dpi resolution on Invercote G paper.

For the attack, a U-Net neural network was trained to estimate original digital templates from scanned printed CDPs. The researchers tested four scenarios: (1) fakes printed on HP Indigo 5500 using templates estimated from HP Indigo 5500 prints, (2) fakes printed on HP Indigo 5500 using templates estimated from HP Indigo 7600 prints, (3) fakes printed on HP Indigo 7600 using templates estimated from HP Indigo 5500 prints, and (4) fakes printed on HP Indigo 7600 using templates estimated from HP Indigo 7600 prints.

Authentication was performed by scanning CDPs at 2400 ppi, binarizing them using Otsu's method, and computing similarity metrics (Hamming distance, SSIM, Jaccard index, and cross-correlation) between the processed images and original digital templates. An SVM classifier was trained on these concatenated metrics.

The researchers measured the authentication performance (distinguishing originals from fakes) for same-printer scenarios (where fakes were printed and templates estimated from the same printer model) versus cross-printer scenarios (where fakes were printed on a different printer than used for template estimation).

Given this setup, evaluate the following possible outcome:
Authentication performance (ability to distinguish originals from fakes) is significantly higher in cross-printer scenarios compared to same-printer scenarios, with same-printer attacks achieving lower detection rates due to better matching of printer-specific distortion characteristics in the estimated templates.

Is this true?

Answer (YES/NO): YES